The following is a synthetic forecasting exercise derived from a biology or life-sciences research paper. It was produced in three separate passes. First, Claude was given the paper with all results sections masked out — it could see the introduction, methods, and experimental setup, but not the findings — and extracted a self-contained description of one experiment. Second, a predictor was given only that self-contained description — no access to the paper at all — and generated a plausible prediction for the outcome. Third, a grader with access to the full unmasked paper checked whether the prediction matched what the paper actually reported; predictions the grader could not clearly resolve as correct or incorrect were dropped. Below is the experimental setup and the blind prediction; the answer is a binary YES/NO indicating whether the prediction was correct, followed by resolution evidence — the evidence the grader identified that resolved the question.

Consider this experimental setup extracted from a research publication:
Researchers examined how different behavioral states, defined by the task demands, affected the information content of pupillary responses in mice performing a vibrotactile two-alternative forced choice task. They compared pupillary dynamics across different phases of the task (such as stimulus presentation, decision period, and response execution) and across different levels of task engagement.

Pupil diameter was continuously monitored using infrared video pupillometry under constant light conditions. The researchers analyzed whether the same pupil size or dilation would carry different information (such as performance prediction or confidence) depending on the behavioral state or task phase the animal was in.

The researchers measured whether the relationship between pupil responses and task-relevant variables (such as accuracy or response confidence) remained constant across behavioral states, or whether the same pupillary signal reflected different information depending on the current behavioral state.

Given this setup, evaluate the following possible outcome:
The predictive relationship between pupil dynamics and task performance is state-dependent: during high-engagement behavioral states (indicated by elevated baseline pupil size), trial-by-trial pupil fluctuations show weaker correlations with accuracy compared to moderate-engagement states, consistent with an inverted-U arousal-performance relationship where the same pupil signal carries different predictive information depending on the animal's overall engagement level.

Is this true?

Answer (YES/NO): NO